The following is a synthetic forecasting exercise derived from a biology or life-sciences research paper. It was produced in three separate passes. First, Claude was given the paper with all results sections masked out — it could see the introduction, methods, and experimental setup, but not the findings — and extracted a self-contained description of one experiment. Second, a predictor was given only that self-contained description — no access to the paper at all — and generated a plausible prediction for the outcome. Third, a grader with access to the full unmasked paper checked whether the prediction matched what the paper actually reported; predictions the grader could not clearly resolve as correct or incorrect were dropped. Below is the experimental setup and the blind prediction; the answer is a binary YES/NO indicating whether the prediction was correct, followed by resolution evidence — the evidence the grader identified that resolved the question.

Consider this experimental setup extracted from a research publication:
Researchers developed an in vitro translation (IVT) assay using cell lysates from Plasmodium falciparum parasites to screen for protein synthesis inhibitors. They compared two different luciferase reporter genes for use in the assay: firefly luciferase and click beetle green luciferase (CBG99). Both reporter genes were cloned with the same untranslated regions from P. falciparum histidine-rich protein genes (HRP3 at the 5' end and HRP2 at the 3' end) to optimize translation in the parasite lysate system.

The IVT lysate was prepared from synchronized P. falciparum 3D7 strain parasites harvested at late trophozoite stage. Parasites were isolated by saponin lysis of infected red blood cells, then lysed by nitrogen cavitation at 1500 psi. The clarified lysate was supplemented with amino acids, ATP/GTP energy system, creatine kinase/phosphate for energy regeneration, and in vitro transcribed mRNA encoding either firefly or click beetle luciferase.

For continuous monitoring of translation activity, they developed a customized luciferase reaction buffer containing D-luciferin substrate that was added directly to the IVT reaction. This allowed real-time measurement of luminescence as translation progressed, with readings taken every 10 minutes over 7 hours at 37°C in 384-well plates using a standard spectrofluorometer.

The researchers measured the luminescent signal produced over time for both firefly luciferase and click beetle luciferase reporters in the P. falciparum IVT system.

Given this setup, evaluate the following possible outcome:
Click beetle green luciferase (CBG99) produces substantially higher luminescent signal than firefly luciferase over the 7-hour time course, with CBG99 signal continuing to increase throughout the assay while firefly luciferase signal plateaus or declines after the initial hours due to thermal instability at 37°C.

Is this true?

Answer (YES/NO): NO